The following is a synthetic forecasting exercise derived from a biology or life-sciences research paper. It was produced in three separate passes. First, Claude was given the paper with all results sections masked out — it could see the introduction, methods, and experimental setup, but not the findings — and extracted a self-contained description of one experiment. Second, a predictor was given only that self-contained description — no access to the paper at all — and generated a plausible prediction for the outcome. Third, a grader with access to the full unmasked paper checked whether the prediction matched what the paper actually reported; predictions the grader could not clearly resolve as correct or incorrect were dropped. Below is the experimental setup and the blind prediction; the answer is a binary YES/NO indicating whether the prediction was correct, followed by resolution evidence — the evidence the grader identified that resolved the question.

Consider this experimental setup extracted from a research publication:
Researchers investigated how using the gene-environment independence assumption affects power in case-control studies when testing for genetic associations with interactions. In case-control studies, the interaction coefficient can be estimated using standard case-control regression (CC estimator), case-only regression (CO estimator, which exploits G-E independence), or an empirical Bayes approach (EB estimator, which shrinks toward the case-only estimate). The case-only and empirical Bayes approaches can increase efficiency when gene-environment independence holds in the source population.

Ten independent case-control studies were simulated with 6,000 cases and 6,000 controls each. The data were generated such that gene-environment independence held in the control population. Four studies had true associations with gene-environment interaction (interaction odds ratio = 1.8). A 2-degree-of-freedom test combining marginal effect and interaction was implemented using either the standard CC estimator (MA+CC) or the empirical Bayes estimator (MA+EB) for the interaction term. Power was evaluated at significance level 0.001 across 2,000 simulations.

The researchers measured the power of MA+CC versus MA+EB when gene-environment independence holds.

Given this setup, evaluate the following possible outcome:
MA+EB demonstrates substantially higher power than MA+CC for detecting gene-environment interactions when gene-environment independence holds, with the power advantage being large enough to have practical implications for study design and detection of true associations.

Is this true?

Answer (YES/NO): YES